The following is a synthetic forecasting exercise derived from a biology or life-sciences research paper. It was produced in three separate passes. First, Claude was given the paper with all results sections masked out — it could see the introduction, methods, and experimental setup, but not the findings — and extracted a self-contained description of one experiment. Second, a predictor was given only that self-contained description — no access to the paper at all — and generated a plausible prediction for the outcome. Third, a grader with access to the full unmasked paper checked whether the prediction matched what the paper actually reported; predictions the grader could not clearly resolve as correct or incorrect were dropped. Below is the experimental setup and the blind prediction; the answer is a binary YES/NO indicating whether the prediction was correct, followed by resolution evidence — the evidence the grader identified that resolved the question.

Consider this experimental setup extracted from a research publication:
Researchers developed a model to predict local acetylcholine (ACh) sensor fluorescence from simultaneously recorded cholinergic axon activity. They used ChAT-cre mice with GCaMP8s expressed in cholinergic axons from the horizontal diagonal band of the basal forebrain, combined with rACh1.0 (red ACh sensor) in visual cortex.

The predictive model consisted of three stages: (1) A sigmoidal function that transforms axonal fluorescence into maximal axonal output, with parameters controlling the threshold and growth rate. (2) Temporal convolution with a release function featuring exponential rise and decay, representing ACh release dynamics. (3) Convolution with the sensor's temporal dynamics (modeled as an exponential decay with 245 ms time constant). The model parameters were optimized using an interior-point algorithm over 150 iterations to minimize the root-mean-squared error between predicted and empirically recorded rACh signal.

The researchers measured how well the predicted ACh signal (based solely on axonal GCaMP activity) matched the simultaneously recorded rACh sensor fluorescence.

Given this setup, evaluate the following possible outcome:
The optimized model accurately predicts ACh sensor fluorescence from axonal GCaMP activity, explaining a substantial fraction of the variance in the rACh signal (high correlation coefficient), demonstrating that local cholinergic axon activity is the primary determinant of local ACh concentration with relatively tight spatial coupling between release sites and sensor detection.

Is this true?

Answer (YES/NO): YES